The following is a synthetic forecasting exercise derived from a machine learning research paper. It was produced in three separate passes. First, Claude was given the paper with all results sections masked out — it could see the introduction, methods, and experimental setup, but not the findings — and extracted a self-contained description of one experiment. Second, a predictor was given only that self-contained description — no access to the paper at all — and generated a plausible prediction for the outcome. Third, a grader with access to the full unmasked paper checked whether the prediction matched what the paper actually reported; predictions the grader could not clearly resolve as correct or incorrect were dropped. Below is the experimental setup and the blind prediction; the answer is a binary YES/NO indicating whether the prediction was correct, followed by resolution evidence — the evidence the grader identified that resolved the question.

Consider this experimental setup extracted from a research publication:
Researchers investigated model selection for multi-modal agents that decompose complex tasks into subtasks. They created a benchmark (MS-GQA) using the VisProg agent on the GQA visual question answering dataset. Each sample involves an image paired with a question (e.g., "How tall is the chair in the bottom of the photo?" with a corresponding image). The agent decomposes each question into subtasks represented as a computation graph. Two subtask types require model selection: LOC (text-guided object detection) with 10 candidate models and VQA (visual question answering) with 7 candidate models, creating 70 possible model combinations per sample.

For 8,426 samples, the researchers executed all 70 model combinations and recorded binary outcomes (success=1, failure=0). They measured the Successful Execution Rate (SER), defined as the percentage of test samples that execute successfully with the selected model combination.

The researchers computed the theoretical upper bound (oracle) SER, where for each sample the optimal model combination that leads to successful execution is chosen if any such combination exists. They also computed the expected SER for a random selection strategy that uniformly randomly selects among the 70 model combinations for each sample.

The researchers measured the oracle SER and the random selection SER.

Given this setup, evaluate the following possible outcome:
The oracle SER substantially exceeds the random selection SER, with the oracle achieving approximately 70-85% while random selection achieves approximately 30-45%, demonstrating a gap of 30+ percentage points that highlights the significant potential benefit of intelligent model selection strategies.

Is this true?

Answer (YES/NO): NO